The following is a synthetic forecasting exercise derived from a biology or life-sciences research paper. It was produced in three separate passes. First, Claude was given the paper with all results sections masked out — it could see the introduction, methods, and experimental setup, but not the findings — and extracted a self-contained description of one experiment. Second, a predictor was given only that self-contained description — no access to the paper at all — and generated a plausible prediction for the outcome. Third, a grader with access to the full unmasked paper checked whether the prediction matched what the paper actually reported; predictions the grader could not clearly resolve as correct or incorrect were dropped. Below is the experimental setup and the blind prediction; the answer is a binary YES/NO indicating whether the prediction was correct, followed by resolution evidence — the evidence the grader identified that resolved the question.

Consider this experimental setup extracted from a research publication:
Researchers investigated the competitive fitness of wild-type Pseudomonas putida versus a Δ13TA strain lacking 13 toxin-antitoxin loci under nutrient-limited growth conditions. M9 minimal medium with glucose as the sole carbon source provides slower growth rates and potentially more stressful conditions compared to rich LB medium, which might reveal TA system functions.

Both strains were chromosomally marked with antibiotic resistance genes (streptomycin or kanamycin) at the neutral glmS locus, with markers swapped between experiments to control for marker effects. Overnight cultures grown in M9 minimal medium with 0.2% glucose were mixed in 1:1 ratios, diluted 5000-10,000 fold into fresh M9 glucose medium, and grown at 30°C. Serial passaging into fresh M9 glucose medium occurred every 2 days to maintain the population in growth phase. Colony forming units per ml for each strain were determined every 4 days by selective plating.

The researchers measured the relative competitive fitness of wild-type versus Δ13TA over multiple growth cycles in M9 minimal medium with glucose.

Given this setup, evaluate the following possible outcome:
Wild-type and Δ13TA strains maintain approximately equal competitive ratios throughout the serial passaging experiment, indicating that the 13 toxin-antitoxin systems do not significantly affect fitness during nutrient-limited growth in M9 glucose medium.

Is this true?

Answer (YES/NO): YES